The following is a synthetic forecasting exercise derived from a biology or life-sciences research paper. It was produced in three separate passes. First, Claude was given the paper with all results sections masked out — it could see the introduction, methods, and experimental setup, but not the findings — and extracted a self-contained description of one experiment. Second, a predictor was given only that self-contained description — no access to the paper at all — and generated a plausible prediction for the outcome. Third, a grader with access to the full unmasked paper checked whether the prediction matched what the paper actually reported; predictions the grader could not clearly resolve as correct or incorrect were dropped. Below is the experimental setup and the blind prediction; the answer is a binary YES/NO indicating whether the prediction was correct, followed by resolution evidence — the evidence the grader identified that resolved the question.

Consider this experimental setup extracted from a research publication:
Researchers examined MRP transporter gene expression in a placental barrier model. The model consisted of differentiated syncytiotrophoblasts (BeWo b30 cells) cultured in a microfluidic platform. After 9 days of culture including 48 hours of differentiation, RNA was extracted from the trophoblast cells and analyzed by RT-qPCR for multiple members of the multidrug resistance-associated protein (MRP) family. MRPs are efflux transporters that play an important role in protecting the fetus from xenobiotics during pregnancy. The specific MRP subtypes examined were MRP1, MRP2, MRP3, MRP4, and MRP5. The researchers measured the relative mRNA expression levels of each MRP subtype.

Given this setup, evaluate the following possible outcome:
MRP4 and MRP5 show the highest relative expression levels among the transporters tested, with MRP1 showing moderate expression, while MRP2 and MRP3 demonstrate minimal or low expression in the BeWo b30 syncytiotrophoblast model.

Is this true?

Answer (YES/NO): NO